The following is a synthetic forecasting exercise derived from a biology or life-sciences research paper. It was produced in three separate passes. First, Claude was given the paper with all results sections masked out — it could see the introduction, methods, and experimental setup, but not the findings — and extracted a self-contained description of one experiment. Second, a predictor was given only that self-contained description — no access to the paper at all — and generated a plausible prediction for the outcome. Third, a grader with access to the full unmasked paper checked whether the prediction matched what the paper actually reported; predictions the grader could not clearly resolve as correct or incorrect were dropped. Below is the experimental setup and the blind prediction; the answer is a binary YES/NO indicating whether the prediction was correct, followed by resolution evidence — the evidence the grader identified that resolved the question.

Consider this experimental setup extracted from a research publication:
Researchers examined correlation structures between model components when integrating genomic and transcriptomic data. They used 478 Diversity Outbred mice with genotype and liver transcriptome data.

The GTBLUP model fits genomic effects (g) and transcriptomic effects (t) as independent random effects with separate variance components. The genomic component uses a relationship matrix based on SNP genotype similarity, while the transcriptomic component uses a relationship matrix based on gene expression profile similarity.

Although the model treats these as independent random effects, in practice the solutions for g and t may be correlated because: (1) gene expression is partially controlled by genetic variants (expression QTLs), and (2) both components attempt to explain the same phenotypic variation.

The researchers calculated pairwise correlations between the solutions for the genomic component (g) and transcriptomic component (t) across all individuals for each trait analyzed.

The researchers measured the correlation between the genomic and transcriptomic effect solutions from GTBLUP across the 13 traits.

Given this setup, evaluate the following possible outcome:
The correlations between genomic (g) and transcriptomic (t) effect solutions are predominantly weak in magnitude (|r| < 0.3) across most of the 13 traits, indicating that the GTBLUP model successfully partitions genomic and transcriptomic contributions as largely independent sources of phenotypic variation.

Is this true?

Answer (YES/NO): NO